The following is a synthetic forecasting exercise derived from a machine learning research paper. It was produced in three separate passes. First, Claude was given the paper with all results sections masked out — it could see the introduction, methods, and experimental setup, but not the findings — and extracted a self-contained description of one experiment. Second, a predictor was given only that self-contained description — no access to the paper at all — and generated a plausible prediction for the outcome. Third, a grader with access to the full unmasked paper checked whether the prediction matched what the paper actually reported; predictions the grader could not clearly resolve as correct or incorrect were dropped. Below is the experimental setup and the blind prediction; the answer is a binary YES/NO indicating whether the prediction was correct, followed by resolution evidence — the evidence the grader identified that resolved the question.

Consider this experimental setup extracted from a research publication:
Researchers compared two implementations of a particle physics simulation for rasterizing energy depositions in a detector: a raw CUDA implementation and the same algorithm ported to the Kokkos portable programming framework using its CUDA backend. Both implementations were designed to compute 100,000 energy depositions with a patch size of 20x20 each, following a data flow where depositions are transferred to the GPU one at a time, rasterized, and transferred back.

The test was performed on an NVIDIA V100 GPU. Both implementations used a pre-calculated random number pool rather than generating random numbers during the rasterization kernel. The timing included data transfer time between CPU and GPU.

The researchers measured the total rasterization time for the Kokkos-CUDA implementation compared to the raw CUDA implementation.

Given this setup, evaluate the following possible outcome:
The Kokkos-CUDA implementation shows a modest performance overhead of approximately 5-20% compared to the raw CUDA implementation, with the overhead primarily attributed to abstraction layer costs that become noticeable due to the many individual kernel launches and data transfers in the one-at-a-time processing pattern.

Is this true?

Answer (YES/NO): NO